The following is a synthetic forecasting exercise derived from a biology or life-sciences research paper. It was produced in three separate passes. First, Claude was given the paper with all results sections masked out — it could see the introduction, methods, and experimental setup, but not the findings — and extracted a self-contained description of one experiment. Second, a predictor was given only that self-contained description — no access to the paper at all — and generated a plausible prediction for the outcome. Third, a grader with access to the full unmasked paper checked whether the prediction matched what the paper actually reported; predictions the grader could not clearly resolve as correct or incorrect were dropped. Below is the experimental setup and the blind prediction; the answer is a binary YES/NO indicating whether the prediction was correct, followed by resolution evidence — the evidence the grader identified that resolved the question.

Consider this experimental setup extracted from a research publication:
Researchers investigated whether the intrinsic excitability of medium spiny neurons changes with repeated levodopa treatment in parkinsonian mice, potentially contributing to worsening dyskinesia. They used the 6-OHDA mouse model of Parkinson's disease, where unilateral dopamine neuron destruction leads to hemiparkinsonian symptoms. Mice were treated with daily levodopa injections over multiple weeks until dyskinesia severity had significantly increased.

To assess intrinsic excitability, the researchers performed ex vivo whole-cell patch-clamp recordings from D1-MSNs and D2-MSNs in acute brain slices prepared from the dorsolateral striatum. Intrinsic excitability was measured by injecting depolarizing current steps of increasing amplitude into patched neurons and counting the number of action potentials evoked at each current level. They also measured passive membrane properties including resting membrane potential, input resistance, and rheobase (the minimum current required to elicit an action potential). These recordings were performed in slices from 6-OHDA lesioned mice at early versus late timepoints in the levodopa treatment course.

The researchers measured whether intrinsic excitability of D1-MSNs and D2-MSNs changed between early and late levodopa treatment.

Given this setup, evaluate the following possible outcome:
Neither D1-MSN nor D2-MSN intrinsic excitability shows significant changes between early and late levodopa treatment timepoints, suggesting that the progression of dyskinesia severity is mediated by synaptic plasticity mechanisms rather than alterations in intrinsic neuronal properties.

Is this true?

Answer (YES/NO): NO